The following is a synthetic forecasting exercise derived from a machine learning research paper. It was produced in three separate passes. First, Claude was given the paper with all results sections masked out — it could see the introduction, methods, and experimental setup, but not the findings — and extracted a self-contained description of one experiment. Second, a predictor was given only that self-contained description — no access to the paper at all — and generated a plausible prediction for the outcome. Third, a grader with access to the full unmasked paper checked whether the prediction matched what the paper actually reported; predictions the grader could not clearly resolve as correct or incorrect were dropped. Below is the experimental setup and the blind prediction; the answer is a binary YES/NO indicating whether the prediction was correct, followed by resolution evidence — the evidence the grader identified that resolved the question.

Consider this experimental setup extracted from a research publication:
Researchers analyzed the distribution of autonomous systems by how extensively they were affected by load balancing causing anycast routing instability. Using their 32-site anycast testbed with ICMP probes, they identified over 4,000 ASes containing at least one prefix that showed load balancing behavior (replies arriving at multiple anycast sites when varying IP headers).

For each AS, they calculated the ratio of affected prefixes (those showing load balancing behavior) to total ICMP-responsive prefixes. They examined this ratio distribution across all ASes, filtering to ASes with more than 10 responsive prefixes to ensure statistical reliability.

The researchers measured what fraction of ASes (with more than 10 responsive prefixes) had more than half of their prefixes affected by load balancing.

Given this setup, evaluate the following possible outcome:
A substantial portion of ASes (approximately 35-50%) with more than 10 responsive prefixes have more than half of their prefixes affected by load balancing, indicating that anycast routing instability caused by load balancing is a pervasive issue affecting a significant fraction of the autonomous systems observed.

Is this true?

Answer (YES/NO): YES